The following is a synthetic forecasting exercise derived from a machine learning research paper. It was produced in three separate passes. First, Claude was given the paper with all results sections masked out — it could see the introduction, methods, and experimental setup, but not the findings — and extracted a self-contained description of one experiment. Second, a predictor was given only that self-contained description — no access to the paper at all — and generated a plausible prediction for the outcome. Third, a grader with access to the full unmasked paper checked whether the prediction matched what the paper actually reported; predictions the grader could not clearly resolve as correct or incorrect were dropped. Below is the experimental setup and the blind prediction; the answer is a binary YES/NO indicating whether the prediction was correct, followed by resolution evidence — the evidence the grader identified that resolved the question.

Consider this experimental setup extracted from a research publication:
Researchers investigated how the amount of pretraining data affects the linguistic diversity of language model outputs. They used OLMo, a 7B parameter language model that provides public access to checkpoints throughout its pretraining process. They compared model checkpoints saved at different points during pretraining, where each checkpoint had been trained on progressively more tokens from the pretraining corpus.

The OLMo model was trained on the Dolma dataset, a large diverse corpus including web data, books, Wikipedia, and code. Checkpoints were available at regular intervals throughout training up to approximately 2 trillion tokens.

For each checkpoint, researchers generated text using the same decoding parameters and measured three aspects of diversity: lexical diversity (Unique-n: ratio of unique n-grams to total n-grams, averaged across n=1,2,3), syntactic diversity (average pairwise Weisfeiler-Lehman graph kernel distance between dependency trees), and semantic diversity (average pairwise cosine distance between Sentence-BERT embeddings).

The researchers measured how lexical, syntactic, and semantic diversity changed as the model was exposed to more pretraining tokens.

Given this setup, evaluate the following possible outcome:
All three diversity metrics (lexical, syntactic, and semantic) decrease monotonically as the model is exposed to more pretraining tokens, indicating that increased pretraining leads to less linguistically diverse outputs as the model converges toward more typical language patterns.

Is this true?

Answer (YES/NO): NO